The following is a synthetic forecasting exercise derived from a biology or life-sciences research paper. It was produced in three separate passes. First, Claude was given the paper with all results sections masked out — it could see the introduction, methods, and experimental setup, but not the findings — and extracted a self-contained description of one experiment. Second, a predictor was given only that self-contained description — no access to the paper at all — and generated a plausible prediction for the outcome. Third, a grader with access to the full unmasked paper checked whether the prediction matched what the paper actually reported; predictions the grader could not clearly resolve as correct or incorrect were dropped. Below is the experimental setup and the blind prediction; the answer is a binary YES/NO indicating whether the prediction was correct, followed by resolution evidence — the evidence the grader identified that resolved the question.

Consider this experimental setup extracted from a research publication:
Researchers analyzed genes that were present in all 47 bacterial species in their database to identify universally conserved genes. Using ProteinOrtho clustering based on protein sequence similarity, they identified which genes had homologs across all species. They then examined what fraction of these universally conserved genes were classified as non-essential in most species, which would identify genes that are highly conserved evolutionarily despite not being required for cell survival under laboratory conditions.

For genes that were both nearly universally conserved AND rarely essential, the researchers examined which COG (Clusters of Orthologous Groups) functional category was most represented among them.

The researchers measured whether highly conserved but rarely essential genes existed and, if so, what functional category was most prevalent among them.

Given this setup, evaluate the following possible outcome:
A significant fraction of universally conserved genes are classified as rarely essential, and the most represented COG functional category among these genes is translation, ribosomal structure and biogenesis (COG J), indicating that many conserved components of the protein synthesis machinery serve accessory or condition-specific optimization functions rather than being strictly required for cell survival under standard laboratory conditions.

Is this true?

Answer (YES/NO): NO